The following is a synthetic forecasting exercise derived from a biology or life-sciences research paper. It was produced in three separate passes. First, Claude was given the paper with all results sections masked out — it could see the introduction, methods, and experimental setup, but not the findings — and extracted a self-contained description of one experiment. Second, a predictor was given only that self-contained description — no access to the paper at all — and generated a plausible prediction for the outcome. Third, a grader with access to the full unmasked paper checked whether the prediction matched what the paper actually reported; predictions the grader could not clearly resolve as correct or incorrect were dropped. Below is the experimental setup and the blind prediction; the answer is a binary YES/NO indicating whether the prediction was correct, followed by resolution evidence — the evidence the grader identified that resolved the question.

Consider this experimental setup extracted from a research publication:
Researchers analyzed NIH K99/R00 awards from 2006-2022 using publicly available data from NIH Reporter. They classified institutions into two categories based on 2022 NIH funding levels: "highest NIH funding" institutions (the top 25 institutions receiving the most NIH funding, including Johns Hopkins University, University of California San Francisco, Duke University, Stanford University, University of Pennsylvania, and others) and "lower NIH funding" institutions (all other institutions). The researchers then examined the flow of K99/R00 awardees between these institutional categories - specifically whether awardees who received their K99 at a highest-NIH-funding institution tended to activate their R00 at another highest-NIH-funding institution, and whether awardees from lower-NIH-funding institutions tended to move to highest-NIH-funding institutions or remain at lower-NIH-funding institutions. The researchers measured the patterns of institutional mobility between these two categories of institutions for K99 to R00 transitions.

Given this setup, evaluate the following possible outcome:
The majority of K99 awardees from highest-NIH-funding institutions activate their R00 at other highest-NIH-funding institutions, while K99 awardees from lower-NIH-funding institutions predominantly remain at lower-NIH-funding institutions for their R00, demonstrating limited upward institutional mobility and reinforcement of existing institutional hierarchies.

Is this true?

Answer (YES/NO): NO